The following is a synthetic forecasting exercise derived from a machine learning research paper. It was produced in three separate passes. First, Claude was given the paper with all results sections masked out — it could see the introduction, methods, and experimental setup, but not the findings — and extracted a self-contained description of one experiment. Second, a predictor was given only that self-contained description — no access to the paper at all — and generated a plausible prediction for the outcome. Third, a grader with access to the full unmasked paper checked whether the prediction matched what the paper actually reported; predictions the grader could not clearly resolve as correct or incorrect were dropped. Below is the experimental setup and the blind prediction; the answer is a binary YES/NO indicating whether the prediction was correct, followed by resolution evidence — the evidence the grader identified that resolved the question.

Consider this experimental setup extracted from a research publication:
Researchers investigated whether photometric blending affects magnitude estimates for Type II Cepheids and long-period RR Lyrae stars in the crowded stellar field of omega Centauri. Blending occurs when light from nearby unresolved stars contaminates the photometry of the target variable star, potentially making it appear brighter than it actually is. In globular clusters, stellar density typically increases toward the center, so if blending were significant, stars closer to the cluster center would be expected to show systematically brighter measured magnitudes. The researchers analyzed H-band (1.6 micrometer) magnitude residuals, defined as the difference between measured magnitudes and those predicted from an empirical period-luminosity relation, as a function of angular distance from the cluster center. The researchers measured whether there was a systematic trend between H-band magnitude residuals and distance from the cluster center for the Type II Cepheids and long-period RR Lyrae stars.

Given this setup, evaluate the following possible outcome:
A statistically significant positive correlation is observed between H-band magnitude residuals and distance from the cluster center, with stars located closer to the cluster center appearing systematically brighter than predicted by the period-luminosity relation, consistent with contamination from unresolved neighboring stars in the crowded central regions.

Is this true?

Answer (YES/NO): NO